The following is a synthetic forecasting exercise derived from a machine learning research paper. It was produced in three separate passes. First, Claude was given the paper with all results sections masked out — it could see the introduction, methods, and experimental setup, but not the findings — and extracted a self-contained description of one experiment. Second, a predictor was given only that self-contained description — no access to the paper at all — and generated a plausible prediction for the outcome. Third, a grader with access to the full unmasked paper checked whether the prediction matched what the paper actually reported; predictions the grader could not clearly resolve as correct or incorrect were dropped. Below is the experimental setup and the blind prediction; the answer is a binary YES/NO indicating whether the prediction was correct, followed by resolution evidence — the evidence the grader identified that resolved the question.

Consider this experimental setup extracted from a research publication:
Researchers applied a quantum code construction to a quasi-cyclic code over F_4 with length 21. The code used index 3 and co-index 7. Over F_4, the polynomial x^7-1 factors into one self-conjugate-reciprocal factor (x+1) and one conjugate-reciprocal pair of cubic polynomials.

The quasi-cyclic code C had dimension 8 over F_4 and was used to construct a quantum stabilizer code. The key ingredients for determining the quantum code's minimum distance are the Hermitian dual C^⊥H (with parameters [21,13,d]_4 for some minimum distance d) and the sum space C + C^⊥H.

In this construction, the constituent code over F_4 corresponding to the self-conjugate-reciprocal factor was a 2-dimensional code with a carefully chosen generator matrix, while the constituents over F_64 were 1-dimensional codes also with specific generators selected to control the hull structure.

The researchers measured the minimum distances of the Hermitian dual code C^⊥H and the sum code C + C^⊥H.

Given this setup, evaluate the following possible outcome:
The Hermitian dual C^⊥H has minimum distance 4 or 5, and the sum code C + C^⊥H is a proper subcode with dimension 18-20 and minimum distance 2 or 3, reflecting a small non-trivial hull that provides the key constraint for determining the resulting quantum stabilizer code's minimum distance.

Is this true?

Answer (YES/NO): NO